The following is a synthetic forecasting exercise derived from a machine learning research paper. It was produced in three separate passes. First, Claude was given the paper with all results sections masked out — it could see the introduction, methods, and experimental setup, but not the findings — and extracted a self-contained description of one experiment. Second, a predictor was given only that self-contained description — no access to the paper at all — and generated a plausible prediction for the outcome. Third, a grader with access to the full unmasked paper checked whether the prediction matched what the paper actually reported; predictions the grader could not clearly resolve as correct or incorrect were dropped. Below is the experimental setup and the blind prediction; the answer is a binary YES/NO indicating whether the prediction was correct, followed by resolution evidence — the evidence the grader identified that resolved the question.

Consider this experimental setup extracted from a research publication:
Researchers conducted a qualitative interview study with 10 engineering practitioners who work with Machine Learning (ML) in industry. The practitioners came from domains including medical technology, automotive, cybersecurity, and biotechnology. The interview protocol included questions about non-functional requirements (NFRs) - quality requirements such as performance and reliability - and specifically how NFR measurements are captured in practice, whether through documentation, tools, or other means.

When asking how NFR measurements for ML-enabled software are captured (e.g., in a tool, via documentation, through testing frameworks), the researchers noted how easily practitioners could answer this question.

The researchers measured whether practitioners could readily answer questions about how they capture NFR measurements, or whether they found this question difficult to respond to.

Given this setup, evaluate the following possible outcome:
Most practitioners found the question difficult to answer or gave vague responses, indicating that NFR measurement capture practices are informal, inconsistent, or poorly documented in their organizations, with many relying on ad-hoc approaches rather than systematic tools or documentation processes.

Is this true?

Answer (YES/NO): YES